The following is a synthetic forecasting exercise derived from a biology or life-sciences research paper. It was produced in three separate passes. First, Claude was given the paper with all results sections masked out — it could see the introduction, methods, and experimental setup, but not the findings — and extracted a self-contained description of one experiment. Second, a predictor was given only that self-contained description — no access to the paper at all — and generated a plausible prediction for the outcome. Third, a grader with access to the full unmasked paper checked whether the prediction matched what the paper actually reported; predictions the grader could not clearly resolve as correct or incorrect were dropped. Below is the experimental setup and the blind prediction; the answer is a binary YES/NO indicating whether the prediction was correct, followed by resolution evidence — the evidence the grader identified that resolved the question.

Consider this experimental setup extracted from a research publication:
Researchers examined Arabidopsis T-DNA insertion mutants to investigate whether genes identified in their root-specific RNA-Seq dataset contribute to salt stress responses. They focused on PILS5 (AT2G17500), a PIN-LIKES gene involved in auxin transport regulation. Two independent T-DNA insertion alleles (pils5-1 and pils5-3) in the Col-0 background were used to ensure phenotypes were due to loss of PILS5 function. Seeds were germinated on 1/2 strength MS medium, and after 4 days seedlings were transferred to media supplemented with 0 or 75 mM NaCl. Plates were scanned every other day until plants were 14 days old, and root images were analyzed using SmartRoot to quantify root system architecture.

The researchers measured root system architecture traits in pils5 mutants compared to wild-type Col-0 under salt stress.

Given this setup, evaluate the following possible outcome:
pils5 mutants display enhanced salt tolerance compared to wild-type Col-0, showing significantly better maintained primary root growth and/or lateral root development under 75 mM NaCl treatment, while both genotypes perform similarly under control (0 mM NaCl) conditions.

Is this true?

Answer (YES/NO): NO